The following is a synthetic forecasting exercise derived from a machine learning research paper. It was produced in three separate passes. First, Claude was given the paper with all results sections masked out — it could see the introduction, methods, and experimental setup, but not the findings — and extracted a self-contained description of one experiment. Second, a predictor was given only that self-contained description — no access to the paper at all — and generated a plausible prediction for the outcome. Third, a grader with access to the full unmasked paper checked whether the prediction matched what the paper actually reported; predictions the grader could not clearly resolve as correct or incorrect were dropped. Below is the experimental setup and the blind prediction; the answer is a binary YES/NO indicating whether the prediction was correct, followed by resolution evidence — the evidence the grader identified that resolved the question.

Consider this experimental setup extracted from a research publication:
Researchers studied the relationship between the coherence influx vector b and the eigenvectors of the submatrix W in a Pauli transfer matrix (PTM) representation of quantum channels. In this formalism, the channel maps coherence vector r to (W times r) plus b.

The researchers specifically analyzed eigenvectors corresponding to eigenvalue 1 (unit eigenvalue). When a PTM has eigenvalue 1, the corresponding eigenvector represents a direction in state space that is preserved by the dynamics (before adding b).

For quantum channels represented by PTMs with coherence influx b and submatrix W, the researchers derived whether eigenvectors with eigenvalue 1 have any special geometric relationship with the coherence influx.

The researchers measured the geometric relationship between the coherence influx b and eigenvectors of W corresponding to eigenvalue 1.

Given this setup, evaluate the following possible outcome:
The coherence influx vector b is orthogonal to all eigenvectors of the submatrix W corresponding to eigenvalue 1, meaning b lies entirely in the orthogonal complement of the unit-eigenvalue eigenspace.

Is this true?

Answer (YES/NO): YES